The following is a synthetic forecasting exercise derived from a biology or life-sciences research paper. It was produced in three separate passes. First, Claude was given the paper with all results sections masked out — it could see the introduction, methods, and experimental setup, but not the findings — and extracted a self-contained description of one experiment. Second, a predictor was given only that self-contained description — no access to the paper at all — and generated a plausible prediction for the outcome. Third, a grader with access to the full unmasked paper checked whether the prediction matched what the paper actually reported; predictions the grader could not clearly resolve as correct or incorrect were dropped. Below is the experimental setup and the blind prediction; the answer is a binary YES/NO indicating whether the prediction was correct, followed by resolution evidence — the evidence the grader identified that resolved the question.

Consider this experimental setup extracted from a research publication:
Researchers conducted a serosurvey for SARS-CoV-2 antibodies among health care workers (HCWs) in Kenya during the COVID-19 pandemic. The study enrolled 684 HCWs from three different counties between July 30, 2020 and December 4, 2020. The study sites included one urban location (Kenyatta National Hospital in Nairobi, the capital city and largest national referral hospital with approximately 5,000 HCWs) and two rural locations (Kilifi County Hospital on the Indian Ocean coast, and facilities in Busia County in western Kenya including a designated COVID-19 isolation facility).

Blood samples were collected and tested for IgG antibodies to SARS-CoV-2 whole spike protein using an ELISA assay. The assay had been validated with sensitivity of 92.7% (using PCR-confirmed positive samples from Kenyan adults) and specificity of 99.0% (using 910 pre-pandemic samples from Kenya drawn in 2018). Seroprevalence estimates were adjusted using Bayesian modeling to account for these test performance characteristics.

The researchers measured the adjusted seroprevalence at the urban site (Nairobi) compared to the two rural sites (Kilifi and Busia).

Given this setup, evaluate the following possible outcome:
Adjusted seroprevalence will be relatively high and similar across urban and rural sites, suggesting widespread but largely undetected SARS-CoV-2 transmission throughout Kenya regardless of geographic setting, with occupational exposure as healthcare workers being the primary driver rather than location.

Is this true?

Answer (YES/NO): NO